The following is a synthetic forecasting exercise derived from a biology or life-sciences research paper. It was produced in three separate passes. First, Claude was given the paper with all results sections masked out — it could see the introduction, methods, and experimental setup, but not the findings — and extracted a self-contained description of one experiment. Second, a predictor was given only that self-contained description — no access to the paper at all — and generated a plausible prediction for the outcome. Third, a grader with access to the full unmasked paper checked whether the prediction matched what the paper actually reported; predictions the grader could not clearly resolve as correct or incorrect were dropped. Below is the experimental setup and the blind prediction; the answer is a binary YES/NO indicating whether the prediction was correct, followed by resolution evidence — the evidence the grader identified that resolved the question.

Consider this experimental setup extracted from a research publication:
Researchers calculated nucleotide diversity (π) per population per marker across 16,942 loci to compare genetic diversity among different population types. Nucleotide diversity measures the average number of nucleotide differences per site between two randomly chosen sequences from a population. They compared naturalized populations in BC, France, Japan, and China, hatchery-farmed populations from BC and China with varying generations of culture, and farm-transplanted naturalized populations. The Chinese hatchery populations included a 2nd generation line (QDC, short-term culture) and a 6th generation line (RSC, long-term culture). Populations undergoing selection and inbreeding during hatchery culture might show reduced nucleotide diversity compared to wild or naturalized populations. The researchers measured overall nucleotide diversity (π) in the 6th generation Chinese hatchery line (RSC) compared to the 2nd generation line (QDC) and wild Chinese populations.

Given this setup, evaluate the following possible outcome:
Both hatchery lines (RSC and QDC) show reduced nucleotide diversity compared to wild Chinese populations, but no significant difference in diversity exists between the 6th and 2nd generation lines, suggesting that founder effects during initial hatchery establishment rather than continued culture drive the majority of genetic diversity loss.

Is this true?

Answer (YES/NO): NO